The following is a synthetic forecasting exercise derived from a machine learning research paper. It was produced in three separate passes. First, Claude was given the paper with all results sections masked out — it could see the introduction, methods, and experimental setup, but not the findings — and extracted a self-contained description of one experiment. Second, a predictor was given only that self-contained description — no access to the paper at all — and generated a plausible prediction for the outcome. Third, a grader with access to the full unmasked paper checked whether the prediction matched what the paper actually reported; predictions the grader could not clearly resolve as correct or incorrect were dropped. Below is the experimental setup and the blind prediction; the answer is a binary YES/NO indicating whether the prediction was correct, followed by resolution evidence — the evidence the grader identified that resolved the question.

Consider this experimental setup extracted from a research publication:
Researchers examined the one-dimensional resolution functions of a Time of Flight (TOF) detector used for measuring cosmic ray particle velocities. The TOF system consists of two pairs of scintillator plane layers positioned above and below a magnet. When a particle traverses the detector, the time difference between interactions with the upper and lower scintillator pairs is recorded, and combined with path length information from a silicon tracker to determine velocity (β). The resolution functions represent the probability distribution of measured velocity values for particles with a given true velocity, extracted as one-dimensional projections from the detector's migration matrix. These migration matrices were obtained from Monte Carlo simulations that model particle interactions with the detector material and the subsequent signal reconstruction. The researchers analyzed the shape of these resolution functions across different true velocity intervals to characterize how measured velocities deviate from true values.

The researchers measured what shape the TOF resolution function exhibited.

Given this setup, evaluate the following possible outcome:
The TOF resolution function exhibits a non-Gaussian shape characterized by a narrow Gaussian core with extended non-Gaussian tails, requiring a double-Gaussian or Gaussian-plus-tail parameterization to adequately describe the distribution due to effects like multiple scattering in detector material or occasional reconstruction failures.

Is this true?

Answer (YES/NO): NO